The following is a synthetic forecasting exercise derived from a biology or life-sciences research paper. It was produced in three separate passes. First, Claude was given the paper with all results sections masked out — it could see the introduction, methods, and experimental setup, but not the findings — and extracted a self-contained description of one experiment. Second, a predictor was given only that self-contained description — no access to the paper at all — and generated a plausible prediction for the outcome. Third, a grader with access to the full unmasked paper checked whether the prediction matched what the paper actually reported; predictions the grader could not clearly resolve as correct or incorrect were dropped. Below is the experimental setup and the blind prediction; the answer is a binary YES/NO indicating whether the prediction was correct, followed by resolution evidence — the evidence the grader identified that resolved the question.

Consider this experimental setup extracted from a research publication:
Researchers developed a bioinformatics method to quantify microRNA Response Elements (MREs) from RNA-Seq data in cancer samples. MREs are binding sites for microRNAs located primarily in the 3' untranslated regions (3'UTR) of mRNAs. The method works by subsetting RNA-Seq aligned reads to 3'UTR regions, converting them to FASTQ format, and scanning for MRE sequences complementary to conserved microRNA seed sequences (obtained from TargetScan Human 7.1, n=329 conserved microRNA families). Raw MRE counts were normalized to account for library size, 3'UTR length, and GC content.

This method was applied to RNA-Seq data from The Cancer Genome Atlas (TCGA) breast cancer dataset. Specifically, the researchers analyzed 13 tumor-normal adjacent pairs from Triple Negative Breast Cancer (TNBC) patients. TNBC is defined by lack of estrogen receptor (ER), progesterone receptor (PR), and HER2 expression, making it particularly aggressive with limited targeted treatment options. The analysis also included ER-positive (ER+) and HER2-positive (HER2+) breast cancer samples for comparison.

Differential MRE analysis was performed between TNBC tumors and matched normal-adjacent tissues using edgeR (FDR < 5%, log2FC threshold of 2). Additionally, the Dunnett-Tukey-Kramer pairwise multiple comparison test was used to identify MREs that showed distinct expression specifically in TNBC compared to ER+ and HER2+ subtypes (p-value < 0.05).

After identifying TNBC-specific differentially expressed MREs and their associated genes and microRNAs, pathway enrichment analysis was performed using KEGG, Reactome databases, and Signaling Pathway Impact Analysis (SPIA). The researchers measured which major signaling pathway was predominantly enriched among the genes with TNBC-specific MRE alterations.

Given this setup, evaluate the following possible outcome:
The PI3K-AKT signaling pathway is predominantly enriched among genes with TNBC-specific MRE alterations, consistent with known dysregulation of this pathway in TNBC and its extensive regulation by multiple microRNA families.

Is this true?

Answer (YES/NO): NO